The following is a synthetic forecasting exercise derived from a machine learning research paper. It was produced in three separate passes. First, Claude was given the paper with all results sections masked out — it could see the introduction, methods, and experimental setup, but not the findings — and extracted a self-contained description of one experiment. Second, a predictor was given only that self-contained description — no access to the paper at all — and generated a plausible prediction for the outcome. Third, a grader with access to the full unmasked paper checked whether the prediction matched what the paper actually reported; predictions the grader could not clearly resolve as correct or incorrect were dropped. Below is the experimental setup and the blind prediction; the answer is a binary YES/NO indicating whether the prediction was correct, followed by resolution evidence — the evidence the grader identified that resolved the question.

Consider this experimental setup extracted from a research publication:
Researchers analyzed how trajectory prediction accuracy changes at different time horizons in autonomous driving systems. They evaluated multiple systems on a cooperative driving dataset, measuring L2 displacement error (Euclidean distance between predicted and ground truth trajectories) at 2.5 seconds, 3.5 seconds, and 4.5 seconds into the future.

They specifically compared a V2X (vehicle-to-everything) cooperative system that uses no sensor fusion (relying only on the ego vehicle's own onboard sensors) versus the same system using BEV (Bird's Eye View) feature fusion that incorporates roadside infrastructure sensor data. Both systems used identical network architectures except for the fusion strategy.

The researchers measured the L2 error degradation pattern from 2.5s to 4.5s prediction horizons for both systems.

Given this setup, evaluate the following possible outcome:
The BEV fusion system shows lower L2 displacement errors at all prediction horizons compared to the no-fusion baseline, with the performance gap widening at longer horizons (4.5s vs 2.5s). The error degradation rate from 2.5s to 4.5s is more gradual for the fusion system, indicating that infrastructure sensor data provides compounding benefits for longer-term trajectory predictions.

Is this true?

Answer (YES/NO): NO